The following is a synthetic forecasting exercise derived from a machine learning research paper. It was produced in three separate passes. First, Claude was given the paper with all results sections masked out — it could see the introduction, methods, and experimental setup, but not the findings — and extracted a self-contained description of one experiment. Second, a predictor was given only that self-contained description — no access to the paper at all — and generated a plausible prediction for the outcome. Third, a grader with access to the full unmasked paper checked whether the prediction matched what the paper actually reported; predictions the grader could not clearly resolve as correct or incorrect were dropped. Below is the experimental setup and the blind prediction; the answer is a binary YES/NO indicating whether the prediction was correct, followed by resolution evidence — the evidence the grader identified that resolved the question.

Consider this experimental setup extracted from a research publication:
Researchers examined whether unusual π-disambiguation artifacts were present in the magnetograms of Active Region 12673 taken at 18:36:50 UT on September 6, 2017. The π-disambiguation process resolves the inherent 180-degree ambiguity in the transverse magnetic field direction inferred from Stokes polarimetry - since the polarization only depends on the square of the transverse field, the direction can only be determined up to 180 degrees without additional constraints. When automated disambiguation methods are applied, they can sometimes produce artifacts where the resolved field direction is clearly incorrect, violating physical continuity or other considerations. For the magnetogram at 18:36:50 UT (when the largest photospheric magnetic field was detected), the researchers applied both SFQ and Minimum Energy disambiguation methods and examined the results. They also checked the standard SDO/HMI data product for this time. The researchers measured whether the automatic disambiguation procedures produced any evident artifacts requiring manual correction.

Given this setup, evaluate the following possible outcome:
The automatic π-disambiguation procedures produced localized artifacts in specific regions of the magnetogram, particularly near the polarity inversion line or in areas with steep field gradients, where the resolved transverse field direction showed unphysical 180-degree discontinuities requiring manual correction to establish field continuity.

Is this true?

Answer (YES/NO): NO